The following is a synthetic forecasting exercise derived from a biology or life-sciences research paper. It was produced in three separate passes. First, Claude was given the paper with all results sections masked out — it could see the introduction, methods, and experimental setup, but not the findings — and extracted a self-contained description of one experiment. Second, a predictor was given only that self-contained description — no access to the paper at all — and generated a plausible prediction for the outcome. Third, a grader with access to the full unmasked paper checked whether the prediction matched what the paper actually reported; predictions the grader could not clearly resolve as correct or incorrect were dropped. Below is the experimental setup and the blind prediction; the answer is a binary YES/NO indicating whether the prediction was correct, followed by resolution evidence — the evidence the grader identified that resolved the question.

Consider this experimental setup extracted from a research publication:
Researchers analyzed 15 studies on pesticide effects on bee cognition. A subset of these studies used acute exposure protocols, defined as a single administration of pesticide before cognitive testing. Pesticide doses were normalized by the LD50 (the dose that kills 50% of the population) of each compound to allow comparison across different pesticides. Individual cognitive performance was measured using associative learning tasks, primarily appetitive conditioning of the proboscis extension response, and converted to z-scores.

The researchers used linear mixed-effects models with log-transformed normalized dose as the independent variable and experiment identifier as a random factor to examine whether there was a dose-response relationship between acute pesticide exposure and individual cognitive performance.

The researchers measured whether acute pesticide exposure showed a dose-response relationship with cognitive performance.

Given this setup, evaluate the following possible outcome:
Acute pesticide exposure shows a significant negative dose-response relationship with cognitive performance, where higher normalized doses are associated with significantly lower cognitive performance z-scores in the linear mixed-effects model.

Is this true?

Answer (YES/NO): YES